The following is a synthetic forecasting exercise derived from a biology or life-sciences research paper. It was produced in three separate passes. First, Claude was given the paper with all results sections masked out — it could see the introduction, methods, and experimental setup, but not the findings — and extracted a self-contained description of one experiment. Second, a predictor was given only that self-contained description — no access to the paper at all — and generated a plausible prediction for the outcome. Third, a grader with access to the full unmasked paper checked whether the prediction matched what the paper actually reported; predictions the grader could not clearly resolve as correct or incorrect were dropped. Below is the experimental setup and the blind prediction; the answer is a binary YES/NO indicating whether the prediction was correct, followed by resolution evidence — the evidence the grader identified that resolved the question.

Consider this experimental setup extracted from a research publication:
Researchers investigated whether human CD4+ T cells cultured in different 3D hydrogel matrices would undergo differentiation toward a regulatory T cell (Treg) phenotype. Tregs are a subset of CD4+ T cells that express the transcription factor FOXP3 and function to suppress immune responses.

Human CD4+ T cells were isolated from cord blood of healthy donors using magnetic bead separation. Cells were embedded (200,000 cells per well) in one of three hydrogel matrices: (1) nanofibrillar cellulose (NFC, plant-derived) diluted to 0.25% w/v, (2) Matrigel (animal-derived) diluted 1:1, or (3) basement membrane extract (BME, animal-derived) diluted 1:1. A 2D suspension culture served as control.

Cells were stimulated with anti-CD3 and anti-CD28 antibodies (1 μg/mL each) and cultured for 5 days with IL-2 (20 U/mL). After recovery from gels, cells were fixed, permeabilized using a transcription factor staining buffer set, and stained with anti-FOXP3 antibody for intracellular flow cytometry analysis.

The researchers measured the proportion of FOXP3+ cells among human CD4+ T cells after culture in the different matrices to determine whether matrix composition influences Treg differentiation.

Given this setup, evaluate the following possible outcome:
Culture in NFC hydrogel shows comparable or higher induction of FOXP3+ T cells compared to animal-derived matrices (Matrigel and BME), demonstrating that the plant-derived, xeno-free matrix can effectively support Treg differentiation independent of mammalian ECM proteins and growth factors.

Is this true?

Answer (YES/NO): NO